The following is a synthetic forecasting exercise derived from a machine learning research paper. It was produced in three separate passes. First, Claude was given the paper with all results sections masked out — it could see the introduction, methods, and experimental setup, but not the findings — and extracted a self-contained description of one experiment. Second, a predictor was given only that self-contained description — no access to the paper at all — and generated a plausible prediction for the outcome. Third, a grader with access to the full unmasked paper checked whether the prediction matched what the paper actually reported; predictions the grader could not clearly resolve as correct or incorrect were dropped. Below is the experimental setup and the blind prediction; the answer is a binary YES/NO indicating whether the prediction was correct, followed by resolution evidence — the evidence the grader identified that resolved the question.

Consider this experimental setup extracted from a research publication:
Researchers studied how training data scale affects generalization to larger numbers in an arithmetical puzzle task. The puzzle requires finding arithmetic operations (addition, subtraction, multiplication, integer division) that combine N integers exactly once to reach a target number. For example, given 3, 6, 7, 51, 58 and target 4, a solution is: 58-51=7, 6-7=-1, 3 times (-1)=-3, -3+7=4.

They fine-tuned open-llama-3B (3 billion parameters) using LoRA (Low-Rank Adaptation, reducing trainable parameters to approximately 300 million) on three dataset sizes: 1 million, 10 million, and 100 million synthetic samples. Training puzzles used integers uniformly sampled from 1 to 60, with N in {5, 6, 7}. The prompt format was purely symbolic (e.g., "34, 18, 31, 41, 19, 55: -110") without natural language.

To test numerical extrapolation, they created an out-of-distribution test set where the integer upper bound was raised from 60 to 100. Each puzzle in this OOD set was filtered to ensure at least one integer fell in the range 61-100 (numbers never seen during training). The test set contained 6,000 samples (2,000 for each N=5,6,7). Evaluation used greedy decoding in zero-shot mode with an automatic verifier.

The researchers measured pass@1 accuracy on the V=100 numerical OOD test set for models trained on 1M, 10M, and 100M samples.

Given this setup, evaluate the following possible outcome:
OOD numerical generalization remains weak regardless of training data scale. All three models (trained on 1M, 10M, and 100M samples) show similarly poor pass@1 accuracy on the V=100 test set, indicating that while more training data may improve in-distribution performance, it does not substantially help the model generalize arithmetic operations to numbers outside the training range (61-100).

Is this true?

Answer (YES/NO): NO